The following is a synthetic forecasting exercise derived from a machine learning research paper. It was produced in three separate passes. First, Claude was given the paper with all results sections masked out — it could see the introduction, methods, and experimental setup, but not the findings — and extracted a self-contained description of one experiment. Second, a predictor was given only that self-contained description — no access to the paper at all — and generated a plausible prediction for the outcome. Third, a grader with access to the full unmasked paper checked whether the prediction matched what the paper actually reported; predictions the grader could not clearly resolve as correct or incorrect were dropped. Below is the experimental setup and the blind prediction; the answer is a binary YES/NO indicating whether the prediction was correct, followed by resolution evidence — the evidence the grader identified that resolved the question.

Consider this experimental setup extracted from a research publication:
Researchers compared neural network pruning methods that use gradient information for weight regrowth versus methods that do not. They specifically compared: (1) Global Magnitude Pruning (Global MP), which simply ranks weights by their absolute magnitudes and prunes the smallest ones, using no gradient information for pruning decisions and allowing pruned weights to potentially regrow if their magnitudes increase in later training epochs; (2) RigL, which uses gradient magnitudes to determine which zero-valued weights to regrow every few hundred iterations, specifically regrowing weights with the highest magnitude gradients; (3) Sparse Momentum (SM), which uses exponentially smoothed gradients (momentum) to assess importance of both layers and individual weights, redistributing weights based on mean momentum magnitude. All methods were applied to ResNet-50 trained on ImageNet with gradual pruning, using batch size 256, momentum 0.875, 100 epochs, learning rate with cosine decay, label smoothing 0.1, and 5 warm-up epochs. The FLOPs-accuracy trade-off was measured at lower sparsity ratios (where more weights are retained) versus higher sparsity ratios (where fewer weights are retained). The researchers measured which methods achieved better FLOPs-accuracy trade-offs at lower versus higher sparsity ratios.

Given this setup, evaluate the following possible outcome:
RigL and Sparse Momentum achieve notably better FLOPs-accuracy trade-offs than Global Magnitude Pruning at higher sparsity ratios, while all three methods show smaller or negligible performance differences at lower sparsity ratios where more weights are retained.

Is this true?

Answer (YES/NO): NO